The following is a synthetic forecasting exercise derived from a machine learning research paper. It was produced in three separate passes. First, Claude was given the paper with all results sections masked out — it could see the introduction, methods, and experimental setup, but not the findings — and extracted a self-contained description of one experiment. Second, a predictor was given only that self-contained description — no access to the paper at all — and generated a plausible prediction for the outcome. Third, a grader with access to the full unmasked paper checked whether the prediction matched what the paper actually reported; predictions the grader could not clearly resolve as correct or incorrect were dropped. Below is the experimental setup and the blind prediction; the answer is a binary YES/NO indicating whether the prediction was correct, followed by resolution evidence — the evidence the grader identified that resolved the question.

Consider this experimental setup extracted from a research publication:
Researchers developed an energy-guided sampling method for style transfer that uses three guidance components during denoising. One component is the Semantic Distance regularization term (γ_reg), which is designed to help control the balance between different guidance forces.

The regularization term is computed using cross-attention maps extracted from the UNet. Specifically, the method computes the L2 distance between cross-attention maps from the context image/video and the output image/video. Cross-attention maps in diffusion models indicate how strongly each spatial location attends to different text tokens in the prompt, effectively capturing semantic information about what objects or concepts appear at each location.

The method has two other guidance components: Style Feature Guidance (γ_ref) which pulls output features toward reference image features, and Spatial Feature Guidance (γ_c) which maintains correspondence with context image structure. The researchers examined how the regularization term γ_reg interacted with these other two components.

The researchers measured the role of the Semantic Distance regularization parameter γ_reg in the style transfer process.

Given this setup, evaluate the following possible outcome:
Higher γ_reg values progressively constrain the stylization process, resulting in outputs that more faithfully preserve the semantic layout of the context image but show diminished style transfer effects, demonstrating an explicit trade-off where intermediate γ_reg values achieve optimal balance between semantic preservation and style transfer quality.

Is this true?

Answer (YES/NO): NO